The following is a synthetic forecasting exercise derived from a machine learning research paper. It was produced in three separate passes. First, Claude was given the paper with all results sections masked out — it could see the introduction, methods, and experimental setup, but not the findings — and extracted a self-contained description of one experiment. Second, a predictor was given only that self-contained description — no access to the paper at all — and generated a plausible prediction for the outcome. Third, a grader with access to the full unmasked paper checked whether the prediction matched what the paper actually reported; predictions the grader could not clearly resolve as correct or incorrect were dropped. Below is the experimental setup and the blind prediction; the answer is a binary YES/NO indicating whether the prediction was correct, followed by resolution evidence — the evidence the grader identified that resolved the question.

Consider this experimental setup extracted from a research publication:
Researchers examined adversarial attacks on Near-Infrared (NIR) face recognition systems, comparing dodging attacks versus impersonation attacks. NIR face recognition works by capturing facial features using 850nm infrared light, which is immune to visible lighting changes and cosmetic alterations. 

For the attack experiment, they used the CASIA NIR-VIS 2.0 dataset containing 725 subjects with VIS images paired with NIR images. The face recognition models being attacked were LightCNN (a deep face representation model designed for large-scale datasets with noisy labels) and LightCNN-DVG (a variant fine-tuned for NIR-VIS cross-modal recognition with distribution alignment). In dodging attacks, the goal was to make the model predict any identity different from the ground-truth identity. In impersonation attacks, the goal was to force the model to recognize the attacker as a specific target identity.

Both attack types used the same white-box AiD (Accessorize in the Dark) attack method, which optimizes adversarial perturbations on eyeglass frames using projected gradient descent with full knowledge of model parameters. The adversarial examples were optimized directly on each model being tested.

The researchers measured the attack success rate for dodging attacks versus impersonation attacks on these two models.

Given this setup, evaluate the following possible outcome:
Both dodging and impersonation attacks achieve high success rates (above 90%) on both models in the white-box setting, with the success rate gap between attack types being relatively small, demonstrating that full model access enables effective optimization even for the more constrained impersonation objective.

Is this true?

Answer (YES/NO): NO